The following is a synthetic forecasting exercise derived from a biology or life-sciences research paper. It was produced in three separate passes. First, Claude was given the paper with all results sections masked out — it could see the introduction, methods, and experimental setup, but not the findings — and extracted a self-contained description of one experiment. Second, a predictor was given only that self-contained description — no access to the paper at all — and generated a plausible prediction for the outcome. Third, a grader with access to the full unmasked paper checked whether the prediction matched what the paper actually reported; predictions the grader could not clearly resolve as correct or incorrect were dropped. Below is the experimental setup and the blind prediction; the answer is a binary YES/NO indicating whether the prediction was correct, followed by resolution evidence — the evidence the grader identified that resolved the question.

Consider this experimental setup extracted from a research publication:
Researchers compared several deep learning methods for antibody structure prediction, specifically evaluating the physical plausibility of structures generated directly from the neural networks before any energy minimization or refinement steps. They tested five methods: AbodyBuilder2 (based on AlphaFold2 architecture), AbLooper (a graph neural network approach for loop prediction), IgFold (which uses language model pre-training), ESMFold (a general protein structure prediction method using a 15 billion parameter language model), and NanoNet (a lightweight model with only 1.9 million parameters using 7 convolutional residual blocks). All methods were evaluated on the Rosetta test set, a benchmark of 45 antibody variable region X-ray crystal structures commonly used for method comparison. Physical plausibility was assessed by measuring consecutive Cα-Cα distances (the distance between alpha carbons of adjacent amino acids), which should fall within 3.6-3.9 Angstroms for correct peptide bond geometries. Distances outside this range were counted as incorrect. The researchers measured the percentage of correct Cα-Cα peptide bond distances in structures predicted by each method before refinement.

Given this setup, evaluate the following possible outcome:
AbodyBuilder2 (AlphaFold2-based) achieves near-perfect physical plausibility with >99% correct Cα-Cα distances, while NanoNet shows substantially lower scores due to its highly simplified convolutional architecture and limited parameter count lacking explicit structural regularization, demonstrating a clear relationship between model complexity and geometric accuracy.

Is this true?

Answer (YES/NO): NO